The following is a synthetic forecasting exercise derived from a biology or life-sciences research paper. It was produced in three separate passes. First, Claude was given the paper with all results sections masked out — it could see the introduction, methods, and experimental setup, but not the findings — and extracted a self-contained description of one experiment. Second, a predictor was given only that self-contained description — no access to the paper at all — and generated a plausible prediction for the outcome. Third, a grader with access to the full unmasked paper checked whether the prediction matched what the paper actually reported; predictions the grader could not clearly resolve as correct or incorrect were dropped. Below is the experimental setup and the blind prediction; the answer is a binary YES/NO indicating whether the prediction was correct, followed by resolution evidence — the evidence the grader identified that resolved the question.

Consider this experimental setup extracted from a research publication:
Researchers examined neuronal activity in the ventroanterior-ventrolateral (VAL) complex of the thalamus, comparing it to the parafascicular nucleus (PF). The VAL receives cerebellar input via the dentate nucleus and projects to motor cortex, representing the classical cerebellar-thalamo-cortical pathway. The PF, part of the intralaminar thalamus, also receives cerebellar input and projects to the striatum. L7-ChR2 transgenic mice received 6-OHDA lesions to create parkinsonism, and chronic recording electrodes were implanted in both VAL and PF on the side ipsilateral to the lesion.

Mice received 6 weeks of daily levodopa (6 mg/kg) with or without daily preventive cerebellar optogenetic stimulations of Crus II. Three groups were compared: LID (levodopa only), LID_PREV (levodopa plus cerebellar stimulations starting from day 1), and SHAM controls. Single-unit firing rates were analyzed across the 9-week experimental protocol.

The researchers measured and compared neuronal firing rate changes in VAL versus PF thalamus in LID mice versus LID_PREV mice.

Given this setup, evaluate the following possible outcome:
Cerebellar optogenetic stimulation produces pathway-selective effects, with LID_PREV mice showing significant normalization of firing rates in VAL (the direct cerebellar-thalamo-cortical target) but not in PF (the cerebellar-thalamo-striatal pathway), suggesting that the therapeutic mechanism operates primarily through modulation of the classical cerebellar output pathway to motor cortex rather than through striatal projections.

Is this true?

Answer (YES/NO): NO